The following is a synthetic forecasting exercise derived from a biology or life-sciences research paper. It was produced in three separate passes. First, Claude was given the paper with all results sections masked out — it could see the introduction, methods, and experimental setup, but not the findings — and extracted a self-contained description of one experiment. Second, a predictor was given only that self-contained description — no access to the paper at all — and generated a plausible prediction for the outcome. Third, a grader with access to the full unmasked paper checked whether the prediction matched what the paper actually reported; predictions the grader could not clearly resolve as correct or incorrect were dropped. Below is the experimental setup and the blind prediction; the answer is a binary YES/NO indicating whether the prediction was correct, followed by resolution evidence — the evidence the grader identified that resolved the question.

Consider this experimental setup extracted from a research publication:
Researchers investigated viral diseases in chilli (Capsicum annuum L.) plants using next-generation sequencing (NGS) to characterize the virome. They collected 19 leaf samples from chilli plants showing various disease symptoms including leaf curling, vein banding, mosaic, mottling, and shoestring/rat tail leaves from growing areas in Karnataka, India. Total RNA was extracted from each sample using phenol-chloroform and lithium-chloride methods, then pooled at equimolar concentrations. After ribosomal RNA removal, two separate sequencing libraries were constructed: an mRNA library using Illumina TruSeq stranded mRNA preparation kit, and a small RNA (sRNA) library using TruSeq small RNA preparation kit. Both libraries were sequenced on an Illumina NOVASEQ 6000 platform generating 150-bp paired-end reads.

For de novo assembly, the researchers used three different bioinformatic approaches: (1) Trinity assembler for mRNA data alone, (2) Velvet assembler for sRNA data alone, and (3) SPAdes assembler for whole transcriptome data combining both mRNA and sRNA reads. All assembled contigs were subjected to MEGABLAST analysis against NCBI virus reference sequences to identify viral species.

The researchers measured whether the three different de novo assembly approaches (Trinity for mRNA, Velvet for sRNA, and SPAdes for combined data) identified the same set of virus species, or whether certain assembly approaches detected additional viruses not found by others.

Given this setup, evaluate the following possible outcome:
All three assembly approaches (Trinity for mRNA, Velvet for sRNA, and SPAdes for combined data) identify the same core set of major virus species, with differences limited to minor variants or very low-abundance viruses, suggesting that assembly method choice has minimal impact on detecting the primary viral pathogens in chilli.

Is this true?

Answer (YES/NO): NO